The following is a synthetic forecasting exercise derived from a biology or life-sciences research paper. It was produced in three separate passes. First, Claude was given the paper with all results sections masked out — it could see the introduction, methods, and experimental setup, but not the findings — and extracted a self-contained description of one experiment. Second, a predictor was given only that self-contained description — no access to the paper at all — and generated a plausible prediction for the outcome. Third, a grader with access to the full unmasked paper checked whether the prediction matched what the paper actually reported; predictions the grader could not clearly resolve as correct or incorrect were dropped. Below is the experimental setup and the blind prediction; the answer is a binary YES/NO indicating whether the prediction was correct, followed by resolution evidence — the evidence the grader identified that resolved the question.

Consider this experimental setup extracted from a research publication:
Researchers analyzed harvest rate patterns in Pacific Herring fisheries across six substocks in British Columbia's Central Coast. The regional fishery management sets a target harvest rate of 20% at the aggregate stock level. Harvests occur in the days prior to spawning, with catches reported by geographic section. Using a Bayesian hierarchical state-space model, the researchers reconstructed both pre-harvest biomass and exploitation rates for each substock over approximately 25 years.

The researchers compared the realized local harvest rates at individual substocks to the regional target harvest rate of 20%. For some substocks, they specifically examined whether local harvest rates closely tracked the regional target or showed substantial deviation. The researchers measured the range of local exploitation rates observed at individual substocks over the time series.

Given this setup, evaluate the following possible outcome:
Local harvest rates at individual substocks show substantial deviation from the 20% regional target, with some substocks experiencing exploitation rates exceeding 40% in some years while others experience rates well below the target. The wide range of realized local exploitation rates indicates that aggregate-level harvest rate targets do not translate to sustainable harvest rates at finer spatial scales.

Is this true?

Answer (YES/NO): YES